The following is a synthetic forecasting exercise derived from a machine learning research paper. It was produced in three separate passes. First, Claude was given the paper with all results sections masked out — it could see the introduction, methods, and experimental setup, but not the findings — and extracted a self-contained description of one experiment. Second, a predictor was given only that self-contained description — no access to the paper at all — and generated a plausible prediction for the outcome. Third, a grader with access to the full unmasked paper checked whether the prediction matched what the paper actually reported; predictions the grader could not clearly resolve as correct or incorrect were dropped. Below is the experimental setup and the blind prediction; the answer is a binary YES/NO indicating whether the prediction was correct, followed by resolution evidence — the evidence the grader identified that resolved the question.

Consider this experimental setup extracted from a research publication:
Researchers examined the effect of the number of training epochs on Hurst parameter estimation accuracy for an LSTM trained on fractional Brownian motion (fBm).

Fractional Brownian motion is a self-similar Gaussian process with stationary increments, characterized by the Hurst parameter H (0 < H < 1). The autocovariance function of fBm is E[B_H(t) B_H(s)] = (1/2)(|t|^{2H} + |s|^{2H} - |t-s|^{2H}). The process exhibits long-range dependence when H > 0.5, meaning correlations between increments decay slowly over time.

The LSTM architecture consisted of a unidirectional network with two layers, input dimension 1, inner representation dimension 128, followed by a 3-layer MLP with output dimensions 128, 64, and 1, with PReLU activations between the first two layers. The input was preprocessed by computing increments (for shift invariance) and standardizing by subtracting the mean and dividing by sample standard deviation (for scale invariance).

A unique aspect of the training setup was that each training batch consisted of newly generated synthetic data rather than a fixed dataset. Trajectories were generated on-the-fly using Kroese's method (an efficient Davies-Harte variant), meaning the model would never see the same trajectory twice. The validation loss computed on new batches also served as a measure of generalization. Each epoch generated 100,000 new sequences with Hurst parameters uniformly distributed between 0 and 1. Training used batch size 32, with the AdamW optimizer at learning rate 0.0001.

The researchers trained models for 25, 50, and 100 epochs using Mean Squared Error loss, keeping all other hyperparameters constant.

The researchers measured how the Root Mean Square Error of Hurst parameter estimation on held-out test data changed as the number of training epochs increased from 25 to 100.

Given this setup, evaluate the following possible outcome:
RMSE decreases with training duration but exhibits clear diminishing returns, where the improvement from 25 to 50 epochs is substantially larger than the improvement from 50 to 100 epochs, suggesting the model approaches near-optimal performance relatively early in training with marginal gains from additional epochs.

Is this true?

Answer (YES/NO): YES